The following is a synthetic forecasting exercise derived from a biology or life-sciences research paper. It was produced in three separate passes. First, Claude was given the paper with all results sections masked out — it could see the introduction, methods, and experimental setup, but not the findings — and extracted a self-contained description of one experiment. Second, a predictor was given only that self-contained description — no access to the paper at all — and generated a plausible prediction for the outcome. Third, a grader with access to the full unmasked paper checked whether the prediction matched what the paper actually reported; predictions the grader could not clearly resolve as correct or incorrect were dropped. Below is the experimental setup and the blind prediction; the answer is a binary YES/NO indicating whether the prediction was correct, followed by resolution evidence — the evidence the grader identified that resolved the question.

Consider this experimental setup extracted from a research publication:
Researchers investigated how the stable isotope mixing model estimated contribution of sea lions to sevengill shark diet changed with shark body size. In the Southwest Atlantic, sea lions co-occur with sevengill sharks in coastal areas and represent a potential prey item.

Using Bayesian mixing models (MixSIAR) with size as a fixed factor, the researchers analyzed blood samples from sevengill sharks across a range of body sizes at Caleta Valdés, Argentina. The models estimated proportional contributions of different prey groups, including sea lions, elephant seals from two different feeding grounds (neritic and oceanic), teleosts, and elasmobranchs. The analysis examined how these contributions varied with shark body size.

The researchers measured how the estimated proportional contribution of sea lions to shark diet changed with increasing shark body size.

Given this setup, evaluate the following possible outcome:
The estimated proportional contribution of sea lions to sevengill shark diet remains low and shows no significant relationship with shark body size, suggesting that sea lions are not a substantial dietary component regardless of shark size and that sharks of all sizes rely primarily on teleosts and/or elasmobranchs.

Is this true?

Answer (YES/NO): NO